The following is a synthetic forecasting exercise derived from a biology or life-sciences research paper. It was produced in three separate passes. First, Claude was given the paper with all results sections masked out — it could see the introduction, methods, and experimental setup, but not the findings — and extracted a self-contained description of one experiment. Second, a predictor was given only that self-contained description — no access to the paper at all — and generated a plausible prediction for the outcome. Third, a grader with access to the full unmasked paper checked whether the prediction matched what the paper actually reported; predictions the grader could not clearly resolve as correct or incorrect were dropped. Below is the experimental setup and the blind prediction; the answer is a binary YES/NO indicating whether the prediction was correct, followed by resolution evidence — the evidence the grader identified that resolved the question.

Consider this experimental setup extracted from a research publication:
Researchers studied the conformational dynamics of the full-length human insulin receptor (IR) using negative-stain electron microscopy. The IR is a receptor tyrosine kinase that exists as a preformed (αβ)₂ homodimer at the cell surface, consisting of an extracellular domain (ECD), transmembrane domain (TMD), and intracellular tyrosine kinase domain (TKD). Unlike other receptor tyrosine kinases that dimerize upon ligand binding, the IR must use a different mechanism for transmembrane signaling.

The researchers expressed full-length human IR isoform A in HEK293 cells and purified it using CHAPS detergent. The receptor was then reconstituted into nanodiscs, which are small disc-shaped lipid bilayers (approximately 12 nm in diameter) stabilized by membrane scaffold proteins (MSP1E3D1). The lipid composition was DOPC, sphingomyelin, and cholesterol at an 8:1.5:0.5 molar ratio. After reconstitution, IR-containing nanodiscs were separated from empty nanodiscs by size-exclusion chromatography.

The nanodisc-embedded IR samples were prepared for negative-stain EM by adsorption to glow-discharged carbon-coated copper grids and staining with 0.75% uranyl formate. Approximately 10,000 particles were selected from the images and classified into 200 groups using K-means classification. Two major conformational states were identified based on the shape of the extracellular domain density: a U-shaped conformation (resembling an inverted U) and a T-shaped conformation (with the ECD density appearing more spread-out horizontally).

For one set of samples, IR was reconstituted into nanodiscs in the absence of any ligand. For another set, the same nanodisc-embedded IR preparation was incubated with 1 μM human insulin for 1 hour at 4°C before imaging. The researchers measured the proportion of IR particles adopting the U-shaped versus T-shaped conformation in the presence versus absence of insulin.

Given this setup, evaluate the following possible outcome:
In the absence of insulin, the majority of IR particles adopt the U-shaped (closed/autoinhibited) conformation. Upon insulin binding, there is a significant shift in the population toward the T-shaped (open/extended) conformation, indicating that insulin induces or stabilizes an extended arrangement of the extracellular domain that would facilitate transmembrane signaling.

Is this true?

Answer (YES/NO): YES